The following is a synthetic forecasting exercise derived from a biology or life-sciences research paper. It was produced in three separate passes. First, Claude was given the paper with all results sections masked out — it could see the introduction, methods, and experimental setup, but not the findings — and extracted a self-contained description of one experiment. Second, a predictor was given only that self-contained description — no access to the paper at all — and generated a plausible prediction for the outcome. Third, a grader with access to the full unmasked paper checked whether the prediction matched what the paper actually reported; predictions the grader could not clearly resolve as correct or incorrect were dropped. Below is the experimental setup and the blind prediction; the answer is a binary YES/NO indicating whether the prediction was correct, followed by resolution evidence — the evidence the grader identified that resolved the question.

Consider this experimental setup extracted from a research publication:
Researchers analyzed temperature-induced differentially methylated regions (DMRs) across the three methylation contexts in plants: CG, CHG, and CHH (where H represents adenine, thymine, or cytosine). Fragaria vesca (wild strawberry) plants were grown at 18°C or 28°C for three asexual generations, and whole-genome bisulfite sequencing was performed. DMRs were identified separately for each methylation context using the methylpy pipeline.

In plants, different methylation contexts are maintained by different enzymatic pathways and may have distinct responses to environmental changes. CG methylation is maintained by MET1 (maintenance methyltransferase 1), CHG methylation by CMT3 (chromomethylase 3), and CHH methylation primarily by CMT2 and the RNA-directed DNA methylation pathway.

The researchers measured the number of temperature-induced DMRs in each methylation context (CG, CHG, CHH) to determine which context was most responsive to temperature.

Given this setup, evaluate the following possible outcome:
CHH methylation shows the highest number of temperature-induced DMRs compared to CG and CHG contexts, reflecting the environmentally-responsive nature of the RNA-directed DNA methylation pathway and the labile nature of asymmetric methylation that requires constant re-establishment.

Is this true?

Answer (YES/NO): NO